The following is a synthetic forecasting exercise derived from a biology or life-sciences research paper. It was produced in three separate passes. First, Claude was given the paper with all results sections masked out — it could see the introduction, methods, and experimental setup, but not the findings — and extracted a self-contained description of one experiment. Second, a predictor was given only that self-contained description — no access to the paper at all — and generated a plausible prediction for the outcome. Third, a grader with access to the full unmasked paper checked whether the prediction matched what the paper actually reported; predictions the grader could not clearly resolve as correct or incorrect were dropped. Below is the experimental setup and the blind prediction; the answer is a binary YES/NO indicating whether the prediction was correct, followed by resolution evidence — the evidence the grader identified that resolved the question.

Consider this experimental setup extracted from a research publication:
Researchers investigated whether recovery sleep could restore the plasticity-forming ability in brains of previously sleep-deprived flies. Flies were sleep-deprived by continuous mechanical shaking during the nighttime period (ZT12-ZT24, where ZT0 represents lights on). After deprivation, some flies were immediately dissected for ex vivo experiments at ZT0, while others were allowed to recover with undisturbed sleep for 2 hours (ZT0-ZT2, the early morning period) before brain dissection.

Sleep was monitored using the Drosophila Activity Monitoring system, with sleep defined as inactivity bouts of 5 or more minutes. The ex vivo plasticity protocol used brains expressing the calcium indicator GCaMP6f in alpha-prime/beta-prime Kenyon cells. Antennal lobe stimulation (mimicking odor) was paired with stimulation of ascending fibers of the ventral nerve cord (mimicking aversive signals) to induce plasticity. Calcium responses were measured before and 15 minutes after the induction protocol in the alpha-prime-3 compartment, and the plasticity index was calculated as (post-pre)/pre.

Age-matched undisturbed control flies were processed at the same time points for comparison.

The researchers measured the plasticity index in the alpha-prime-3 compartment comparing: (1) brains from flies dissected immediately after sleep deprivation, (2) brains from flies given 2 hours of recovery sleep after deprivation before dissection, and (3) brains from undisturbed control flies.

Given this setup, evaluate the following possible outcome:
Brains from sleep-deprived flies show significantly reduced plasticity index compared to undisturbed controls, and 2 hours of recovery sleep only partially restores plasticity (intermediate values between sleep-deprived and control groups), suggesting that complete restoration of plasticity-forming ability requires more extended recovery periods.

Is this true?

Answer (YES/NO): NO